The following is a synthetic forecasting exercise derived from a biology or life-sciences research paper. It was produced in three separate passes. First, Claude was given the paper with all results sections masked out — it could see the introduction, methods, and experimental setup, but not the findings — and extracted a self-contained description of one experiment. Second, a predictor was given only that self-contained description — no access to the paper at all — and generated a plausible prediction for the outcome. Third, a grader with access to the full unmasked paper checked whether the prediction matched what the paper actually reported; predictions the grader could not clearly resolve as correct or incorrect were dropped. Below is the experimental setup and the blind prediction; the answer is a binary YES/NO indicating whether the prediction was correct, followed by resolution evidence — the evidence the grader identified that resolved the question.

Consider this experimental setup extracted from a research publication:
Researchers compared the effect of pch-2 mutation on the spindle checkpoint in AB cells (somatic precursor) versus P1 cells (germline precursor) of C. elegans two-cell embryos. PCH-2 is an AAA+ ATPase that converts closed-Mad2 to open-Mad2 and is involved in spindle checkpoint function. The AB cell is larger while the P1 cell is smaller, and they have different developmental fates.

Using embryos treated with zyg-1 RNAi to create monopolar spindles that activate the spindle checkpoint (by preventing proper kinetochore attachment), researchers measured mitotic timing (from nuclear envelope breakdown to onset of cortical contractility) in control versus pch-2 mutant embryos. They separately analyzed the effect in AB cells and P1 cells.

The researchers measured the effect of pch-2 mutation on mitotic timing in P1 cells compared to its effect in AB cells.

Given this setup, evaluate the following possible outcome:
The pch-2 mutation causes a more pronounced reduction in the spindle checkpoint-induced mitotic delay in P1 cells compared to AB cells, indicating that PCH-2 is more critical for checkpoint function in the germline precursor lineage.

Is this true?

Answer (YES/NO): YES